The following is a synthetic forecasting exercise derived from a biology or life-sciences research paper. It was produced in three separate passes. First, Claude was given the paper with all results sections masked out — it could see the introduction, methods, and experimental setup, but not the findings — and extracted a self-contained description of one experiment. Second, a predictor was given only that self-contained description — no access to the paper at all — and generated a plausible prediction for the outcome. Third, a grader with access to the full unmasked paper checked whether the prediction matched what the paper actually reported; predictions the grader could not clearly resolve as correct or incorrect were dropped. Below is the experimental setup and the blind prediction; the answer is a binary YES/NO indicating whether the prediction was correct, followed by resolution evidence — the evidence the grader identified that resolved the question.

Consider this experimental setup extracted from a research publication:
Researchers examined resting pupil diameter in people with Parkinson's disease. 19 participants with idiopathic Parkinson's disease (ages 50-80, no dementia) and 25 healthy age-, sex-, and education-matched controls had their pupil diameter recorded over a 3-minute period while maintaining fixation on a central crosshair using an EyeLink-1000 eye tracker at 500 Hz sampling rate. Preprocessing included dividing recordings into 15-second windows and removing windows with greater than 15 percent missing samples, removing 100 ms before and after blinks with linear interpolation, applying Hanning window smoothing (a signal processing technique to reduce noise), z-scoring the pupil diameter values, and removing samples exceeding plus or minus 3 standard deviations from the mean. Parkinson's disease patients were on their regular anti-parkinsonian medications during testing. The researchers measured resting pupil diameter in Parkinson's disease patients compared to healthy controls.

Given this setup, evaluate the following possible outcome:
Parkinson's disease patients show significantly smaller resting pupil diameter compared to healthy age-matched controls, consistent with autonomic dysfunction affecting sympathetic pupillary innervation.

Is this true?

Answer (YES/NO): NO